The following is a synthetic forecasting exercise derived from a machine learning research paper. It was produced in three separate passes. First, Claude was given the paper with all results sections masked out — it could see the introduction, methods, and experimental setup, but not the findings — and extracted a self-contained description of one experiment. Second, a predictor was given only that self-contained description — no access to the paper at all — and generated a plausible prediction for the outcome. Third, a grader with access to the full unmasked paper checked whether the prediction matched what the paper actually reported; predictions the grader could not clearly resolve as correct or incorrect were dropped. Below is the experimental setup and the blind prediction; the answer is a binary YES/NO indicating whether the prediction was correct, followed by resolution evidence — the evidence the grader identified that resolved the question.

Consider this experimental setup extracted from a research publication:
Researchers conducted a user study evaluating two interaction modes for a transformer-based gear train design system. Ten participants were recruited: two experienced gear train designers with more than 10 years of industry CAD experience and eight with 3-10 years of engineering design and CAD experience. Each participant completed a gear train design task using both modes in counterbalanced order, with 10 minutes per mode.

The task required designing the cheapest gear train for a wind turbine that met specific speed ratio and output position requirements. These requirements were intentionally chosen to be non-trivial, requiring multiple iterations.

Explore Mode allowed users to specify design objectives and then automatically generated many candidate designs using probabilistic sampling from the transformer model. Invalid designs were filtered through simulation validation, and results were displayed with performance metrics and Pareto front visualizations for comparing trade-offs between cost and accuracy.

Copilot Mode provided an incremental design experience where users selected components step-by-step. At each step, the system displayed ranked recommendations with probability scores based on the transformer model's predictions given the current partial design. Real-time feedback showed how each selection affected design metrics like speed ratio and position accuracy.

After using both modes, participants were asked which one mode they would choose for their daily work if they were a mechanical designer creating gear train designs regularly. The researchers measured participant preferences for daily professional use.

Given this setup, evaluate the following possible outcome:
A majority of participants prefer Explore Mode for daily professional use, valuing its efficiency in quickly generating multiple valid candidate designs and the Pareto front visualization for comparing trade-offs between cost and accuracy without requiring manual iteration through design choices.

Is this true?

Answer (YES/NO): NO